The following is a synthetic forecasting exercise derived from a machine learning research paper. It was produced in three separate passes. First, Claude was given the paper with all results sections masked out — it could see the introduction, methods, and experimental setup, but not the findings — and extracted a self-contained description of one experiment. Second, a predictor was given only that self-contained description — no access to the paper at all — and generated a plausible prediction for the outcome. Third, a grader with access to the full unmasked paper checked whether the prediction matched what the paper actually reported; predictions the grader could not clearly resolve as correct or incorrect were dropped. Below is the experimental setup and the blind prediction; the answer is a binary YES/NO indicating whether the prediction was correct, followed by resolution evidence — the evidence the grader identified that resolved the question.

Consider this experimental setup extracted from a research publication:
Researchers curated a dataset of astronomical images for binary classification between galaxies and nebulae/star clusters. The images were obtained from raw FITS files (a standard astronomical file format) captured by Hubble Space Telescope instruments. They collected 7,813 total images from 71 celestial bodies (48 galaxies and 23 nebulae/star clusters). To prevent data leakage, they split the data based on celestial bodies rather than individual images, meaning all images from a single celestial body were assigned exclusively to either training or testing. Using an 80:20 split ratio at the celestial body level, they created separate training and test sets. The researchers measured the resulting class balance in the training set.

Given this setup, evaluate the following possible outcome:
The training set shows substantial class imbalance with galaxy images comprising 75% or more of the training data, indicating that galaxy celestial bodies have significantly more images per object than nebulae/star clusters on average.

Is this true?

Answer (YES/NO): NO